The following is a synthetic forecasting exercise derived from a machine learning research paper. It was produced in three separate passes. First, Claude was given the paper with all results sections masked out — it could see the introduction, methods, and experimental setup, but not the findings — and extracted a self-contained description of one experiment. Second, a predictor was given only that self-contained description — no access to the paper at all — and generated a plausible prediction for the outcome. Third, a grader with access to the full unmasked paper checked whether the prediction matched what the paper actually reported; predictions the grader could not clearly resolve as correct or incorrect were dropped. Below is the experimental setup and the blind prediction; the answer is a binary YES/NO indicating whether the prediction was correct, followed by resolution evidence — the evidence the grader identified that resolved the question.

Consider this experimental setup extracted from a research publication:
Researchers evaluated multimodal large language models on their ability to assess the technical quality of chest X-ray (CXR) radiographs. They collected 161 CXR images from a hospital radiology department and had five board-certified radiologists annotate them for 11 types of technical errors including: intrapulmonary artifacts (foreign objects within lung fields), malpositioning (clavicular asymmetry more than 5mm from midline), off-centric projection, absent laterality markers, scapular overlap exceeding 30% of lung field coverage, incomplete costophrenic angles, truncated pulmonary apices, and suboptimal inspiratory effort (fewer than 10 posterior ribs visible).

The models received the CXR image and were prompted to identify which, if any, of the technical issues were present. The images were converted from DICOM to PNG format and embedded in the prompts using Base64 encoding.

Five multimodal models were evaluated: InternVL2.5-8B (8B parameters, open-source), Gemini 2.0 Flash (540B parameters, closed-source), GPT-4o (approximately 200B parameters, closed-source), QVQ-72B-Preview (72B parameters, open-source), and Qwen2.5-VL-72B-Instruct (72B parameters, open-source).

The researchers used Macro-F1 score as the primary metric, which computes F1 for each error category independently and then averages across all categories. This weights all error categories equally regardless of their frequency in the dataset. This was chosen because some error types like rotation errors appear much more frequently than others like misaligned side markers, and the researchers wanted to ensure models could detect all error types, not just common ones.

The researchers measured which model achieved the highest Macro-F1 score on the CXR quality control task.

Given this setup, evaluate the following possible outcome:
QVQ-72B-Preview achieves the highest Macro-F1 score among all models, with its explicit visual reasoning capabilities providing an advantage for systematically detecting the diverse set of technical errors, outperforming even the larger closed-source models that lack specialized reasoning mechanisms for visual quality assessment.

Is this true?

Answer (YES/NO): NO